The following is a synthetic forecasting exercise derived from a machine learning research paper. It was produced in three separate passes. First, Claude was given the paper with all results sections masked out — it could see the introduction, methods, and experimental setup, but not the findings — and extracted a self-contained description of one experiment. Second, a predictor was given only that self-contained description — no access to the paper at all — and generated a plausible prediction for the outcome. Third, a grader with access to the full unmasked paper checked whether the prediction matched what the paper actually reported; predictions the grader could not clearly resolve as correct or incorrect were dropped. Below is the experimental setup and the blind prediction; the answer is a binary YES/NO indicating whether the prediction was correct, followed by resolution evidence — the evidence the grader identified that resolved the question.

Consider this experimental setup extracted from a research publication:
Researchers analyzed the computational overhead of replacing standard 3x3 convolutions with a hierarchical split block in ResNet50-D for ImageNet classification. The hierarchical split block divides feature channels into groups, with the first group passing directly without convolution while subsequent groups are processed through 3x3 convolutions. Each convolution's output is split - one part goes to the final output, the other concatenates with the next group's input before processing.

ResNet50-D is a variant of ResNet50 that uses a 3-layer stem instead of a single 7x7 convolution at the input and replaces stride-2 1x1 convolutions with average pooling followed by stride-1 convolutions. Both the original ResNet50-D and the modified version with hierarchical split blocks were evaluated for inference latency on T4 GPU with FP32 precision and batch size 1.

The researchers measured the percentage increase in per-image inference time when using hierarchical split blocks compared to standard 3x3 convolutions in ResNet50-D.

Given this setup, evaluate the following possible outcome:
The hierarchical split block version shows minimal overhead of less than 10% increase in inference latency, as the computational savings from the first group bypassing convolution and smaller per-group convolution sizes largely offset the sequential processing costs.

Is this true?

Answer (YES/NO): NO